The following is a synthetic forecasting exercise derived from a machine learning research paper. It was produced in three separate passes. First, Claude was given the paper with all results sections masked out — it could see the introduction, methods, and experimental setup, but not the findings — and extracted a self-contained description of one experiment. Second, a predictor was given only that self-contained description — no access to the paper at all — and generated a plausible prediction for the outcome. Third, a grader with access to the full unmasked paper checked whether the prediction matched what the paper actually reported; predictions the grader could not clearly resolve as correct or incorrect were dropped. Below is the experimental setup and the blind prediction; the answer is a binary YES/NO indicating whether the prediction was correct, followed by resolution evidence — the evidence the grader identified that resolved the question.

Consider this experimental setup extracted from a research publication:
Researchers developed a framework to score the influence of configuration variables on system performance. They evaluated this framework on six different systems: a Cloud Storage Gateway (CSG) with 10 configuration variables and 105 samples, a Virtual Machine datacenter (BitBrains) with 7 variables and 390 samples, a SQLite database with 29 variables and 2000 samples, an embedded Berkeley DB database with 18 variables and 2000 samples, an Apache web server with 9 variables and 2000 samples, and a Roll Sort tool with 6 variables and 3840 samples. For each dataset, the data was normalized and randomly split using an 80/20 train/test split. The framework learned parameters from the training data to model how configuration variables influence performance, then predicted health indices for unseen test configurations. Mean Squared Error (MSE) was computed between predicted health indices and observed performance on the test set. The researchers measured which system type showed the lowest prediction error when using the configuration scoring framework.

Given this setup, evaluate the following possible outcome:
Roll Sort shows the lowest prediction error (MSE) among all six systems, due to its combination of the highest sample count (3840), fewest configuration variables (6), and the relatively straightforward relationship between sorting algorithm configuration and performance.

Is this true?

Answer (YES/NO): NO